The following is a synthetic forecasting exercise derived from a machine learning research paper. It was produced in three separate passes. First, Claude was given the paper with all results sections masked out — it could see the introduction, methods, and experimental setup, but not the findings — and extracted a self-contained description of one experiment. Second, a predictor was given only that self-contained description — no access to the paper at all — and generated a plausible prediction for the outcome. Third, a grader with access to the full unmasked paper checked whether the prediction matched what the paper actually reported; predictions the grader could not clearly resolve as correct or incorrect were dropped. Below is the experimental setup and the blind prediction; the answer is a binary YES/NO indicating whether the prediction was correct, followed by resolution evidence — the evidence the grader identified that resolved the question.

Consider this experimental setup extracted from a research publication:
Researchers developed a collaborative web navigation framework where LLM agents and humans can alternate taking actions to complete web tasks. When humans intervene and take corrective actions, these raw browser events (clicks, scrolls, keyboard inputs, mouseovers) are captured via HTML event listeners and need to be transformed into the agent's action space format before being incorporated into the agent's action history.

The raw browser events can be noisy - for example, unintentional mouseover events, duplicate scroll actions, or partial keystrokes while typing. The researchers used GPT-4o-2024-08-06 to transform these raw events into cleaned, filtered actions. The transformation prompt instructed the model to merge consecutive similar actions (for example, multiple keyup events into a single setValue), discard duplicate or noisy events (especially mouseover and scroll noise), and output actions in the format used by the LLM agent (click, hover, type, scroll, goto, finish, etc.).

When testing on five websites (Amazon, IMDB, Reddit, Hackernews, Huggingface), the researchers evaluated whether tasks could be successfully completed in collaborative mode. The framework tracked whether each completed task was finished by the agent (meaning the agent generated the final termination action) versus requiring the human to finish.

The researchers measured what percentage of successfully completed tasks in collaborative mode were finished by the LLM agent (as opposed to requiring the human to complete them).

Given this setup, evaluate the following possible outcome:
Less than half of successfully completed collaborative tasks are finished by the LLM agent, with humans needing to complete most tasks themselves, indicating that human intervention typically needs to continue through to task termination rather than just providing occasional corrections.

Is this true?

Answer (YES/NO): NO